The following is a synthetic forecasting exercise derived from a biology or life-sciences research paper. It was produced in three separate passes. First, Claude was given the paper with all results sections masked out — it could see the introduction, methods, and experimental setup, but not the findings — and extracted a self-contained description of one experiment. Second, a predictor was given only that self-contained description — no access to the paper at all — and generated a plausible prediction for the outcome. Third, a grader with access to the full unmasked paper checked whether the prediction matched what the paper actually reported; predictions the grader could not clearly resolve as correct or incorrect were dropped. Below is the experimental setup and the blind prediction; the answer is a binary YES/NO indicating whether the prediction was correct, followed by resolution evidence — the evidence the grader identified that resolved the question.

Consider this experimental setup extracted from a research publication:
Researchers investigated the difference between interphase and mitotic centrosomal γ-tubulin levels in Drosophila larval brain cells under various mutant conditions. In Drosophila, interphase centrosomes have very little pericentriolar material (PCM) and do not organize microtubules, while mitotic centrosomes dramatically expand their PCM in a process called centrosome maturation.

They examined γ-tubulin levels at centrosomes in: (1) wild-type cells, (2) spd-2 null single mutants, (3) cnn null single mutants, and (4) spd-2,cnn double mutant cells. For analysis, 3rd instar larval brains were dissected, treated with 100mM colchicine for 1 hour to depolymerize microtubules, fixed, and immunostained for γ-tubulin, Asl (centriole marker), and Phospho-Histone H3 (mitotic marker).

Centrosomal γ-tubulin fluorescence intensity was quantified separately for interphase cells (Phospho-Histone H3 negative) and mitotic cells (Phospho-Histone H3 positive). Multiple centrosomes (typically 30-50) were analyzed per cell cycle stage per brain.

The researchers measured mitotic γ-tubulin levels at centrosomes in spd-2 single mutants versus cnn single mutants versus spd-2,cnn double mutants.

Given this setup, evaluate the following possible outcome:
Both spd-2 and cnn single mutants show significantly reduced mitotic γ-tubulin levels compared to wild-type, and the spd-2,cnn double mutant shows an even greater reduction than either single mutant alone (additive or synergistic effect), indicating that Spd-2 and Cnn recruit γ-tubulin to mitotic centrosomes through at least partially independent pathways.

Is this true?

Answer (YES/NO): NO